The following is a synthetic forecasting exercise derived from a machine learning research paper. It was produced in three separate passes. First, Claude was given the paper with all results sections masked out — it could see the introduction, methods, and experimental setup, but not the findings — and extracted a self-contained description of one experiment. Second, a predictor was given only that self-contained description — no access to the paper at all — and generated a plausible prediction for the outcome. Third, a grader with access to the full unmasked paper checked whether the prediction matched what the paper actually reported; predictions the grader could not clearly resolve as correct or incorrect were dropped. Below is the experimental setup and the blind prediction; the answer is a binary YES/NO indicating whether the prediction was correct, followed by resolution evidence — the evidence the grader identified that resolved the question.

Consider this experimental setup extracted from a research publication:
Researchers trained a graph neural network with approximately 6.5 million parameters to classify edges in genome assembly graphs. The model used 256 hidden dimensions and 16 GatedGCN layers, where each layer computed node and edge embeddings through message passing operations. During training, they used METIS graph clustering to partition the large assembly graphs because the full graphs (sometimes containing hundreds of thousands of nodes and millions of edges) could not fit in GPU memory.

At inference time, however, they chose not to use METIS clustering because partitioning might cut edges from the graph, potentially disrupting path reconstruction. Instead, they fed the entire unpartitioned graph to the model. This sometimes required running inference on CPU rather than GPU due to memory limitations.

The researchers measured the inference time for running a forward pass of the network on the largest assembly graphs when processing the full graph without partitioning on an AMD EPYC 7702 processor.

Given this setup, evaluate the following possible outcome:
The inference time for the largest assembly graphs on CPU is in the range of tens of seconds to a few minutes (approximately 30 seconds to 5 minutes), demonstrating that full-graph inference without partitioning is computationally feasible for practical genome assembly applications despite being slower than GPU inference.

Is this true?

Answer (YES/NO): YES